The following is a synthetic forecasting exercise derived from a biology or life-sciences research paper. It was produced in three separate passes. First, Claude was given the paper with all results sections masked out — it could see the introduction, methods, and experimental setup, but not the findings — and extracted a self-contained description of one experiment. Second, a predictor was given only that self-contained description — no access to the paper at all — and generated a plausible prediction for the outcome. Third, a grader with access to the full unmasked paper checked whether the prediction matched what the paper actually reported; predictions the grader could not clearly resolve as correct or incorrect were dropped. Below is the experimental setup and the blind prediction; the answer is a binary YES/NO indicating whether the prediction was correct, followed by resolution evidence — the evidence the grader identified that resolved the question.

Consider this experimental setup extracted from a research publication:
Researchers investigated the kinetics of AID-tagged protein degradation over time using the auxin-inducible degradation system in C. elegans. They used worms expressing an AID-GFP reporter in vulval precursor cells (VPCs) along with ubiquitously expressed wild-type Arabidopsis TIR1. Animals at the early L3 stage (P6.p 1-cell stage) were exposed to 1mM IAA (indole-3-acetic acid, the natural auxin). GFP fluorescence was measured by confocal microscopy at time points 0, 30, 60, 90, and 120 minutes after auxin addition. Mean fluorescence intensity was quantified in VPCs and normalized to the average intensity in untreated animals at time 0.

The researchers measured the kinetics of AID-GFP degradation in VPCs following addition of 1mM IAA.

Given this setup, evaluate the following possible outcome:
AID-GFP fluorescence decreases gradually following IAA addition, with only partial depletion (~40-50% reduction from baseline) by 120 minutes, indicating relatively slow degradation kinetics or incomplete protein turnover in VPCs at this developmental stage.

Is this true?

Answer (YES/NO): NO